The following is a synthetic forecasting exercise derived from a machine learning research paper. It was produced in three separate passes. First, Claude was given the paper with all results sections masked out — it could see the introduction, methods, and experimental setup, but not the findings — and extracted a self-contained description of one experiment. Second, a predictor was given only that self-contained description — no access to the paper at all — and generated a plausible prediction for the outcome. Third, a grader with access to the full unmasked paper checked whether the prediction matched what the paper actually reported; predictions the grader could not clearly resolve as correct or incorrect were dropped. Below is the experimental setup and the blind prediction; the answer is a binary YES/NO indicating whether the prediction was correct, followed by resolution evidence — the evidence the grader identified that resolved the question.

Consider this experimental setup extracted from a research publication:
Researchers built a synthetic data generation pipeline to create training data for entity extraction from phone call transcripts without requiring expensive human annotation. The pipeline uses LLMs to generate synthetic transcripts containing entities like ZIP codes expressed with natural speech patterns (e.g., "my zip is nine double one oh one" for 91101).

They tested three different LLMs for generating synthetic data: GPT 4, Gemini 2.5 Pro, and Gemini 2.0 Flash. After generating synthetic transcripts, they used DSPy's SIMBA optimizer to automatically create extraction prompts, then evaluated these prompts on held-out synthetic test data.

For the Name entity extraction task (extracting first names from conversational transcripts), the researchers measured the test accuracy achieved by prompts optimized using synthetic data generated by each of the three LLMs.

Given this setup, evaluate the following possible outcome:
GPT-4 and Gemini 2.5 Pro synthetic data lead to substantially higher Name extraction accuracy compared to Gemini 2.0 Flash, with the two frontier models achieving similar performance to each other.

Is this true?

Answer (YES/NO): NO